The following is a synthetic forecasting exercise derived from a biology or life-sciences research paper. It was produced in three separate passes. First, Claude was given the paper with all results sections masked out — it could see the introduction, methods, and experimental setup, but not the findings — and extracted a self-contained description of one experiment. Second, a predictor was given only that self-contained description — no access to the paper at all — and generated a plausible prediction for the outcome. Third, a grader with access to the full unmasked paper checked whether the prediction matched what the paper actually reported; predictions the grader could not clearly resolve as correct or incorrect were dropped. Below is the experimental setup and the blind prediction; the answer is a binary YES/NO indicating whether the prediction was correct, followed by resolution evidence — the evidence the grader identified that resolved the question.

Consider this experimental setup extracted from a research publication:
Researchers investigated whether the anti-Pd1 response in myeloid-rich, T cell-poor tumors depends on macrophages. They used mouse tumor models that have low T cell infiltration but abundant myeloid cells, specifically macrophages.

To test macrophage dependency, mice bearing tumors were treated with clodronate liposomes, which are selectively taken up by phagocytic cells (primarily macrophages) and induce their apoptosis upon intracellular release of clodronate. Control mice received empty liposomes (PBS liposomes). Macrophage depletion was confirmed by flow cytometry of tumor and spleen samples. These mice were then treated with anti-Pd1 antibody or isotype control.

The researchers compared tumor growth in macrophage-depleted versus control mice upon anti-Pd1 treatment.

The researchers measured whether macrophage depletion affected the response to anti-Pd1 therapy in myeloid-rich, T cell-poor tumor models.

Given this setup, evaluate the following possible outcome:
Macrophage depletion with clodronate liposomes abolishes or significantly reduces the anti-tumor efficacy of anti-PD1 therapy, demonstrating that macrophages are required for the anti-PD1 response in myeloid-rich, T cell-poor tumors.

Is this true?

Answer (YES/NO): YES